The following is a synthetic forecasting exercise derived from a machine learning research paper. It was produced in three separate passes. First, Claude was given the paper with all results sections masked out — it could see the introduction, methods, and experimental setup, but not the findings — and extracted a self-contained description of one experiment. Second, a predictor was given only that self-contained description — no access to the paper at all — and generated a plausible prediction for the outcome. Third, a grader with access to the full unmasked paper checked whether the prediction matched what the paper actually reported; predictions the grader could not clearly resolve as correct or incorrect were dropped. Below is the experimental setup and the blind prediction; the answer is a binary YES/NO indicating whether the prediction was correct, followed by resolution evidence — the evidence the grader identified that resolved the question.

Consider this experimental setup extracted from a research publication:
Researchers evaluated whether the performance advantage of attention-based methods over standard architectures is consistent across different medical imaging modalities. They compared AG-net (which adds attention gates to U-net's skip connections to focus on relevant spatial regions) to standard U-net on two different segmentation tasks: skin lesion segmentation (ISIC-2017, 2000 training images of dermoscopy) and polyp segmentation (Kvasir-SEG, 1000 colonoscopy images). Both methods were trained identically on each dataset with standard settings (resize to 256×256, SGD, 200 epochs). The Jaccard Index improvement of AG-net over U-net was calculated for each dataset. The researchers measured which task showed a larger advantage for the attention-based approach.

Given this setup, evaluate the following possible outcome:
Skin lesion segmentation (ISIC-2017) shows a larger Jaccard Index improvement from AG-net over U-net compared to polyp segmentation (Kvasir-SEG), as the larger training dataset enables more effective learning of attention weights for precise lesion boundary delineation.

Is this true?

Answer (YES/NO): NO